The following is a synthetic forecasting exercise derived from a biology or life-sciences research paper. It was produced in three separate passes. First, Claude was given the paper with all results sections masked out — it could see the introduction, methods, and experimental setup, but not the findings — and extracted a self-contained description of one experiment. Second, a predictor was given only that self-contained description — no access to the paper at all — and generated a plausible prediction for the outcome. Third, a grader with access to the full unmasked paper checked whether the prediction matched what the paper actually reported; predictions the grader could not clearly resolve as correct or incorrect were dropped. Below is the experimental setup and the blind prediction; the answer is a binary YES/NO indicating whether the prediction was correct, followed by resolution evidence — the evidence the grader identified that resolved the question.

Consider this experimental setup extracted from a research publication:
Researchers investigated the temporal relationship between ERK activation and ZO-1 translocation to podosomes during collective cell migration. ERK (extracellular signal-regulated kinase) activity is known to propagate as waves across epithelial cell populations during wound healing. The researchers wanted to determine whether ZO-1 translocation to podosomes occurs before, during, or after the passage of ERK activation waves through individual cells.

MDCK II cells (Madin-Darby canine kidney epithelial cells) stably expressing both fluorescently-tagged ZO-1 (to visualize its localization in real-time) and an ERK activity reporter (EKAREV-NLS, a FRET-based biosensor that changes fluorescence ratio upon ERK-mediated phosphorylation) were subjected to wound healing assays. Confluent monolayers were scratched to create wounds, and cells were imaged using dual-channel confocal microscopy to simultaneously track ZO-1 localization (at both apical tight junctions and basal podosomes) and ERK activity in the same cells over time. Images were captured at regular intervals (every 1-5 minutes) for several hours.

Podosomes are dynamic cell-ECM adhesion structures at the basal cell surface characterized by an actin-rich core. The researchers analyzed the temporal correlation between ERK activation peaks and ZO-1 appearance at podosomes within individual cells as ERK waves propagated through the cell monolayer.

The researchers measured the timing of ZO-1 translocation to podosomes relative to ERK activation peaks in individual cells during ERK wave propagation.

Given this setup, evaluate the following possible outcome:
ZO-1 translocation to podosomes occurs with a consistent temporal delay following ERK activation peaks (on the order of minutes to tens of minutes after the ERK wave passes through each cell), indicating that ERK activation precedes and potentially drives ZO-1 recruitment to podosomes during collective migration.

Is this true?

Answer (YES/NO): YES